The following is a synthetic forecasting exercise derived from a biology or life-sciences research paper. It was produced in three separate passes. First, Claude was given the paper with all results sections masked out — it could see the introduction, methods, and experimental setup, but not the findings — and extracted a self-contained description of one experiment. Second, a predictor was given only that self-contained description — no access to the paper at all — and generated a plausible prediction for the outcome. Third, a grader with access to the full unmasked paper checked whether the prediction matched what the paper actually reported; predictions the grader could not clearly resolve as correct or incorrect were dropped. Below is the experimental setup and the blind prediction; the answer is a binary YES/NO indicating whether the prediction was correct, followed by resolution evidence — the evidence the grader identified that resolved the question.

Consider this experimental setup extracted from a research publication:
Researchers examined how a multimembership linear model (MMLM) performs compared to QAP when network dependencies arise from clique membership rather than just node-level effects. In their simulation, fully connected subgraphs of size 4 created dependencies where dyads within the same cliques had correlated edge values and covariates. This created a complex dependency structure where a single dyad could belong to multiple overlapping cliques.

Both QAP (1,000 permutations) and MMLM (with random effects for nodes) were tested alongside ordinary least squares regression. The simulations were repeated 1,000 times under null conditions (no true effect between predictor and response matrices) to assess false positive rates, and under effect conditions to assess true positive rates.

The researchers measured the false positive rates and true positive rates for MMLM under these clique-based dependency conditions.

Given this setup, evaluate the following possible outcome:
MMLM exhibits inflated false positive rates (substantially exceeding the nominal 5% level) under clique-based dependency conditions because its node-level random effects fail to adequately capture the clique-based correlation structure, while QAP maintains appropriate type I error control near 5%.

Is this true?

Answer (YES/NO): NO